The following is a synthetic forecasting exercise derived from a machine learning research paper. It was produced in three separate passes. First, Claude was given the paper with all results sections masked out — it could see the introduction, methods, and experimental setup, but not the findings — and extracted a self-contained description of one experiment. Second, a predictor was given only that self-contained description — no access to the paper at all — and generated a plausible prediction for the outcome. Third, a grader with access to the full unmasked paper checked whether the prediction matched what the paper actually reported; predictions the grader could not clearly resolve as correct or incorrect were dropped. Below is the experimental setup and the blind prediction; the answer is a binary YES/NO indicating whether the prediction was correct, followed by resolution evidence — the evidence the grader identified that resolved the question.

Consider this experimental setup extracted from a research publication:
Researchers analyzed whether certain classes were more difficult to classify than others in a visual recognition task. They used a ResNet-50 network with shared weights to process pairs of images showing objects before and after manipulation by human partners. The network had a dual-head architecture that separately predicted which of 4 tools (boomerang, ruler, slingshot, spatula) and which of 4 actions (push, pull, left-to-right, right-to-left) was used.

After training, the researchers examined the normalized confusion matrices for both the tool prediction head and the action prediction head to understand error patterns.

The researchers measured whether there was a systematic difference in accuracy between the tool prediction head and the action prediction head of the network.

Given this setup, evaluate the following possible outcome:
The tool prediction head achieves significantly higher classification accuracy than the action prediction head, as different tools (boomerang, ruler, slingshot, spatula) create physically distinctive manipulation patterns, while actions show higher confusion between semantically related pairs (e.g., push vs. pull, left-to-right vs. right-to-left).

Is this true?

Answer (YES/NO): NO